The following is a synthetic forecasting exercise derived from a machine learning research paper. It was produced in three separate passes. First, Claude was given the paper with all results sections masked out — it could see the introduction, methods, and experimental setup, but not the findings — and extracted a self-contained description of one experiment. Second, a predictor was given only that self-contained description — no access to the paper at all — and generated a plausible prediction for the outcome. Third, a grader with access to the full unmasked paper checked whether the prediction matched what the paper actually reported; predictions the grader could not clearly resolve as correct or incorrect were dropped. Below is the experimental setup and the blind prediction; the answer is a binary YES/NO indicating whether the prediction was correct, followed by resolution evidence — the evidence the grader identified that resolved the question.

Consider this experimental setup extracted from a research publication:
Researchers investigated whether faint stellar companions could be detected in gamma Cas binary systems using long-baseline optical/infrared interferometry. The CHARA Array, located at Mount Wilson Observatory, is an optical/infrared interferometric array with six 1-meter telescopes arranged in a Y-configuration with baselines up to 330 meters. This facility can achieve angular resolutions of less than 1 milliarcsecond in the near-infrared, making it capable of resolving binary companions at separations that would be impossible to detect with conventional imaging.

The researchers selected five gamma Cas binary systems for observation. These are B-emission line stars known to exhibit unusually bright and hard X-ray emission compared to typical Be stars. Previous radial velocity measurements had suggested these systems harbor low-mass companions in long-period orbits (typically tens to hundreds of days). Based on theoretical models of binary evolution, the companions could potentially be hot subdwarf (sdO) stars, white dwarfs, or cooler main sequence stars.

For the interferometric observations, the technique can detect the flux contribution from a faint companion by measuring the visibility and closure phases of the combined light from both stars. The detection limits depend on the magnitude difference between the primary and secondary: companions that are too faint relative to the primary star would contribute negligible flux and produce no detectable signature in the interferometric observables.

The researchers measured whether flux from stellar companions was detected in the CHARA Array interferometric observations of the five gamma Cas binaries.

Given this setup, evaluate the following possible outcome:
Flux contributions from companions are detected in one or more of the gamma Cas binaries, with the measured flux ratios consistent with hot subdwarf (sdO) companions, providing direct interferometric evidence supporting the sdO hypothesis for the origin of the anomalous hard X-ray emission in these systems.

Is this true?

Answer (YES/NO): NO